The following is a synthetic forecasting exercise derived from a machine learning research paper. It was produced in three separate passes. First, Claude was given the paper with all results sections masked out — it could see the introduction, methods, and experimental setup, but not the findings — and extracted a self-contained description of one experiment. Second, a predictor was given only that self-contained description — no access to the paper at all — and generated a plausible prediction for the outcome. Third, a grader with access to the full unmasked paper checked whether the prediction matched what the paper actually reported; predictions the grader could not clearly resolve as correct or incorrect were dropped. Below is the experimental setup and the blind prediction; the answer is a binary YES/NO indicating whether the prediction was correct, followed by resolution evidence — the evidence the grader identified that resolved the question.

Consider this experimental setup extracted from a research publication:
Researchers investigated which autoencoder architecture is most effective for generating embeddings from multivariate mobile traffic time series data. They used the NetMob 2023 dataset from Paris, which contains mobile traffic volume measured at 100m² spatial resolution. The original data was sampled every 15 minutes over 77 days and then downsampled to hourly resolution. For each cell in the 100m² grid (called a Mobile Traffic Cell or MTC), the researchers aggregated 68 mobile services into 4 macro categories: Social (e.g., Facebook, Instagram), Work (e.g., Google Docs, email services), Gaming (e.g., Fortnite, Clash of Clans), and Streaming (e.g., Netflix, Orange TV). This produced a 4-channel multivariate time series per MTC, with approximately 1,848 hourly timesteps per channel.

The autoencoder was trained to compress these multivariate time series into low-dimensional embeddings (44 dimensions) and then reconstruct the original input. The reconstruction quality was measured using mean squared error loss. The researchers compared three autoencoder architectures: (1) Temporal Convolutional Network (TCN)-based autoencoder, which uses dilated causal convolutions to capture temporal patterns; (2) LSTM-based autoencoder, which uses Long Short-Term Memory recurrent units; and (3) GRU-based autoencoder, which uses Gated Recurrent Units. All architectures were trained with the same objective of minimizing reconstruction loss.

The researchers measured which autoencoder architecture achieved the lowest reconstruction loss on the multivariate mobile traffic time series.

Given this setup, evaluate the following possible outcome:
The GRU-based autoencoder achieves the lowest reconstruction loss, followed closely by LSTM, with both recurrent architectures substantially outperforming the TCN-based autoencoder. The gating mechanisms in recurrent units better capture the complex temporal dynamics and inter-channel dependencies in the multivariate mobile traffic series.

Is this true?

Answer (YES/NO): NO